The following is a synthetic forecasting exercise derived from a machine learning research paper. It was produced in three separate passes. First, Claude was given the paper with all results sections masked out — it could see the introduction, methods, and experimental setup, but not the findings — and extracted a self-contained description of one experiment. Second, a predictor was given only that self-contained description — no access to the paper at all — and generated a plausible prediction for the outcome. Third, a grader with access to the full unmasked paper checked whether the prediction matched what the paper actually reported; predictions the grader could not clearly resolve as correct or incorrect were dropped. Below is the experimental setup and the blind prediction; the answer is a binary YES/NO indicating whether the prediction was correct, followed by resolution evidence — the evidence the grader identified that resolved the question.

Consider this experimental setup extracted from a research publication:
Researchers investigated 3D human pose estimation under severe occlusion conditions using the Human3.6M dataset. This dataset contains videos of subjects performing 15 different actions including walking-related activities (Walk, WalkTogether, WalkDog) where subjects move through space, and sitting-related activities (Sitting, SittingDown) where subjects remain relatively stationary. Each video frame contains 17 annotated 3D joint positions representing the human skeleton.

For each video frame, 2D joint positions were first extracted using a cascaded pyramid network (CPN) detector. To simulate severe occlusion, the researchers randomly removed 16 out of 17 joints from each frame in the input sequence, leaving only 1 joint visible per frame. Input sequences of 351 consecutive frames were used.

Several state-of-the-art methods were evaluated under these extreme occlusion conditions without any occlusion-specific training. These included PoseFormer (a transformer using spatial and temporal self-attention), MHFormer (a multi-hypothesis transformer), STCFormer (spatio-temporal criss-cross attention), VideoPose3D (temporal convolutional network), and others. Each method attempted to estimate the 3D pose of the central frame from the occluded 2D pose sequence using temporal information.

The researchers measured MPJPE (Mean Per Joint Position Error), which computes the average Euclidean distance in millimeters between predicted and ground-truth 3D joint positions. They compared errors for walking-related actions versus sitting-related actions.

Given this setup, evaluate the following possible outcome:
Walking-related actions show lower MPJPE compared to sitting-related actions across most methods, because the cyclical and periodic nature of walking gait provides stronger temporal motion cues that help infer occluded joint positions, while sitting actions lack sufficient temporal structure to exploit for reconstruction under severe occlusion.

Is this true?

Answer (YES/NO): NO